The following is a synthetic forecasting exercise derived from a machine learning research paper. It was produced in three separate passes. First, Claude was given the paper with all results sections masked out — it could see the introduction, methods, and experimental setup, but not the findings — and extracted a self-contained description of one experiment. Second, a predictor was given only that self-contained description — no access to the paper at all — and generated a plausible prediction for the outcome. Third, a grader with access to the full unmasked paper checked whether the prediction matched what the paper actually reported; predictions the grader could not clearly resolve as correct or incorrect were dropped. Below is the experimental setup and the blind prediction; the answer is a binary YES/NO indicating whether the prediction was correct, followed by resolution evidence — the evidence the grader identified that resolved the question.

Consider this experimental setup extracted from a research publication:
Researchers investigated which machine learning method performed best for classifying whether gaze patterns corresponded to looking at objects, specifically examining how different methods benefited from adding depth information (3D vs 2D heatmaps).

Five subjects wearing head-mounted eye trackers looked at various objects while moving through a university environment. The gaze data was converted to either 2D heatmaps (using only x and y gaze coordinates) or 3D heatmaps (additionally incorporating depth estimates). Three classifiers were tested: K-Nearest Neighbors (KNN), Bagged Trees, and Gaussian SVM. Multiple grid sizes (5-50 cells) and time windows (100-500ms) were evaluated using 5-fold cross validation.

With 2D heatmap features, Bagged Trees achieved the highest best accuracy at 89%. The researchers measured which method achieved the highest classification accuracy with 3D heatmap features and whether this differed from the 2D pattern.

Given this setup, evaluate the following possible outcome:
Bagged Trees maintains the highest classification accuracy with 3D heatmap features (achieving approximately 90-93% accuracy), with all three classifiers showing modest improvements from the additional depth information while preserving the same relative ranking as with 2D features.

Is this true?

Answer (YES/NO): NO